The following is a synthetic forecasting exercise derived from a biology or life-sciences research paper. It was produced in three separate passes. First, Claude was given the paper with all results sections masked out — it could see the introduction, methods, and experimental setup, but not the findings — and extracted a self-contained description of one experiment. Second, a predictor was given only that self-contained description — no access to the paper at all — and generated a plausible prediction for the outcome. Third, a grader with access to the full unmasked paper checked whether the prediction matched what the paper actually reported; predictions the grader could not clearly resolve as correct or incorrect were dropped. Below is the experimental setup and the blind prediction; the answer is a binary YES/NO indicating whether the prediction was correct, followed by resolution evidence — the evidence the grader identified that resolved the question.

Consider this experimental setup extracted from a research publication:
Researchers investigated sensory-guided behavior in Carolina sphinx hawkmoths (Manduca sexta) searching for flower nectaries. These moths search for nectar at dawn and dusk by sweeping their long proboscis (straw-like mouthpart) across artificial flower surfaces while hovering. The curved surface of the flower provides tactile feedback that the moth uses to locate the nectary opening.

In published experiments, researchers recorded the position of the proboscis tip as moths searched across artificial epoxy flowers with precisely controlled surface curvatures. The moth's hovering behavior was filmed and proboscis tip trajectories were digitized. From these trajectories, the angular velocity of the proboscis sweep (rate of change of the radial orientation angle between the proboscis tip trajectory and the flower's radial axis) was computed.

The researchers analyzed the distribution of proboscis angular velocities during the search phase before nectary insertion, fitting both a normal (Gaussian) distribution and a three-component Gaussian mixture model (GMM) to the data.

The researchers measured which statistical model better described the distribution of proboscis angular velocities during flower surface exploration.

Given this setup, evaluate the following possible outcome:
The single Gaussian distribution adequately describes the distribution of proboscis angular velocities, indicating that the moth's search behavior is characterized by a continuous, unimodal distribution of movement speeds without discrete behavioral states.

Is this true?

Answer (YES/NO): NO